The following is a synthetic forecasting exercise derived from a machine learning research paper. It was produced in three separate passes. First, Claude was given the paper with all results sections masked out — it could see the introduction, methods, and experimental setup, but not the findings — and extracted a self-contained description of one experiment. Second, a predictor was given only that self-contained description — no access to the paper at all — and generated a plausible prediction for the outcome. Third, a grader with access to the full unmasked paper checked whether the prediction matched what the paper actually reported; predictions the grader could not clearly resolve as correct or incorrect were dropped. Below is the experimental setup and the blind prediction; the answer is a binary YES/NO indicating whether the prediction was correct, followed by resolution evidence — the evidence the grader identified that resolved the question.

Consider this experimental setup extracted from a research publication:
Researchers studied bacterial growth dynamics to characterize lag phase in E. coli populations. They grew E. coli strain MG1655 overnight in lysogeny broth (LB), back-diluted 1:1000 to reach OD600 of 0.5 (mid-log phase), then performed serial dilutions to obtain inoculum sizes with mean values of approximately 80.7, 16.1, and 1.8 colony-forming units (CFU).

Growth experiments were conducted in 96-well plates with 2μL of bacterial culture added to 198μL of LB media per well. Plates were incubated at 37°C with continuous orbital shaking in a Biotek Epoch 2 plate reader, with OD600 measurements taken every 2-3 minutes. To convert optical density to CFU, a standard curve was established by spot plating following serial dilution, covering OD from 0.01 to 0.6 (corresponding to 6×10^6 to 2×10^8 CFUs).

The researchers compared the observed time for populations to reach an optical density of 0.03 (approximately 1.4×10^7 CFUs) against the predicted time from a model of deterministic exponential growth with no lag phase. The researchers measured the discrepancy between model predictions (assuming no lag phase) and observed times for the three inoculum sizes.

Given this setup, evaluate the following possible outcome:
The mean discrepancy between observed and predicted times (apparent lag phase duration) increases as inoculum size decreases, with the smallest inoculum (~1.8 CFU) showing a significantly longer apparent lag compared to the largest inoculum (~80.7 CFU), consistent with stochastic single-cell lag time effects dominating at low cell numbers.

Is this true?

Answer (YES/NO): NO